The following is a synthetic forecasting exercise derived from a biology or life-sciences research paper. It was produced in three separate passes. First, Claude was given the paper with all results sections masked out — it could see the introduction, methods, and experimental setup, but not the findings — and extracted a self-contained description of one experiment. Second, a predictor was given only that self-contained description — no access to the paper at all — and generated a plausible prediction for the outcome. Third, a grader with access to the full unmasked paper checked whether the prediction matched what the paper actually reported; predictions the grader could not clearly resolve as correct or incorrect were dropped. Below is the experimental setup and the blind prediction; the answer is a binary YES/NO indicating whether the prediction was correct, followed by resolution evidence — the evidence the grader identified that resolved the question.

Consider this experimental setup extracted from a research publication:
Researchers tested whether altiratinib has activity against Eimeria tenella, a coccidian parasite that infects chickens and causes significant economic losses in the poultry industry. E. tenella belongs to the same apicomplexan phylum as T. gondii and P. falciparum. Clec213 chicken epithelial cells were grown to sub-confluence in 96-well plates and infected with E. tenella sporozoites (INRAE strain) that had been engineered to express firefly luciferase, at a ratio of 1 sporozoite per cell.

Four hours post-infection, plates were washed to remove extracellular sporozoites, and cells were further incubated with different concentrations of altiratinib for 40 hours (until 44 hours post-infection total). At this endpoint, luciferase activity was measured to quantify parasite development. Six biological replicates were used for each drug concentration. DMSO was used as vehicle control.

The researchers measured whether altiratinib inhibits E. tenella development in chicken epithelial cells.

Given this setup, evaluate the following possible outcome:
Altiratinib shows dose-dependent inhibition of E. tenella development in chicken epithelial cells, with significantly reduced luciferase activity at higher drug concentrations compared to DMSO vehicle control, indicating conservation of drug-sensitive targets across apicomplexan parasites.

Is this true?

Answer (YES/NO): YES